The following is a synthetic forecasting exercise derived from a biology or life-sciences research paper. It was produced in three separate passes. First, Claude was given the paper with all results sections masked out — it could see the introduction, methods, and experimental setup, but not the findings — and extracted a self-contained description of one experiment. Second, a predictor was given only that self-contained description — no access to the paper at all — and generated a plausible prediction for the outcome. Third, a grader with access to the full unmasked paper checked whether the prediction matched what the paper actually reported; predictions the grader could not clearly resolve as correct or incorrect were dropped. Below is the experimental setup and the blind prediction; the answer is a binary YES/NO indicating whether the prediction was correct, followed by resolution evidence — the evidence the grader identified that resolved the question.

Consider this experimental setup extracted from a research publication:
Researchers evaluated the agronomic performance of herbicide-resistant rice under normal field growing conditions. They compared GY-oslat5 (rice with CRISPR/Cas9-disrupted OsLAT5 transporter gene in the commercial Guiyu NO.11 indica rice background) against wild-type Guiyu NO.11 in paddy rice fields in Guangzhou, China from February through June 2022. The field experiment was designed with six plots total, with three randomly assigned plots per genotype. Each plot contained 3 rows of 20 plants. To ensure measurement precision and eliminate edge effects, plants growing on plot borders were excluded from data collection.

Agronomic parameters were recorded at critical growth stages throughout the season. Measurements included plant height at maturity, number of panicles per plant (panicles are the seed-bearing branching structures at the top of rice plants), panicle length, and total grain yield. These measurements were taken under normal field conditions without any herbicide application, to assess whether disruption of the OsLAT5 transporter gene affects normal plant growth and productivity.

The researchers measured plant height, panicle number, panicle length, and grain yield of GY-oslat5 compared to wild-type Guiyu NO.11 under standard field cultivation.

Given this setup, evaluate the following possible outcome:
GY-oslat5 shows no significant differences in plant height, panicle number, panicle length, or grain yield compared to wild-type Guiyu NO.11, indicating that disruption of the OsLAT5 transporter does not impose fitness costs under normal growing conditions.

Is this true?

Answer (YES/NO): NO